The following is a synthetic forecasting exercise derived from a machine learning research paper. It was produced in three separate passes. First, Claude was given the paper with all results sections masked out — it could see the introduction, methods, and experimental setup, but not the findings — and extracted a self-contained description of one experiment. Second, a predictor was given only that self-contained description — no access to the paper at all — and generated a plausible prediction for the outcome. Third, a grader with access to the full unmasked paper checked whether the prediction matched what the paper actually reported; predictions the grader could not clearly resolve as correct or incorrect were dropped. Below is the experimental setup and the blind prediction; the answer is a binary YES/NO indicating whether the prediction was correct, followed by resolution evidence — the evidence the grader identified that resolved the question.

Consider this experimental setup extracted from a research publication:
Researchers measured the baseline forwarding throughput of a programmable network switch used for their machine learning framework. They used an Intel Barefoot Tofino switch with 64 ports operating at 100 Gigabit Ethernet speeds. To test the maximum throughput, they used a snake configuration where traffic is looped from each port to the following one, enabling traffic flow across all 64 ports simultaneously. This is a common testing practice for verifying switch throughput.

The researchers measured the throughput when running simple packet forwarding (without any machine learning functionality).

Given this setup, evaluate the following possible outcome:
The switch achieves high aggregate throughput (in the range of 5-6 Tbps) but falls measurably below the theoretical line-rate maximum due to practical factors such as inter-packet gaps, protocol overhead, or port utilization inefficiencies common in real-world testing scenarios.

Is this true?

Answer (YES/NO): NO